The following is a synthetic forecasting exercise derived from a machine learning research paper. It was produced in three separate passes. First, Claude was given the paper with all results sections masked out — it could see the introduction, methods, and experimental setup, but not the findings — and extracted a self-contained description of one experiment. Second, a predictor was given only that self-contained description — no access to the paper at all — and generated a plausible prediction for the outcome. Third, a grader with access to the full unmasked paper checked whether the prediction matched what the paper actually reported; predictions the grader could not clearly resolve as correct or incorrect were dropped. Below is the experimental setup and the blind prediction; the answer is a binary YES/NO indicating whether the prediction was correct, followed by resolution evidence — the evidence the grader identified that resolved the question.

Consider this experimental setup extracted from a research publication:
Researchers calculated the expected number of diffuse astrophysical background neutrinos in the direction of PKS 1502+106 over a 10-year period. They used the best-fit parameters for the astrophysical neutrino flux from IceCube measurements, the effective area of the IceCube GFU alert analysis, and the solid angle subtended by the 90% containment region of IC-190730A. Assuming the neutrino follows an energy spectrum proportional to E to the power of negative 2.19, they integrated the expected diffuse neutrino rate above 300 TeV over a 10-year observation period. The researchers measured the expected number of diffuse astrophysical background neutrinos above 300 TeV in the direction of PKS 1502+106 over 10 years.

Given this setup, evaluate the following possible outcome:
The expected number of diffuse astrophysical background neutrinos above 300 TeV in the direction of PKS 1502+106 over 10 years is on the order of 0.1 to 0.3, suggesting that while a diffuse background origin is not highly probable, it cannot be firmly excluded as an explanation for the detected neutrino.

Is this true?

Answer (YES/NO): NO